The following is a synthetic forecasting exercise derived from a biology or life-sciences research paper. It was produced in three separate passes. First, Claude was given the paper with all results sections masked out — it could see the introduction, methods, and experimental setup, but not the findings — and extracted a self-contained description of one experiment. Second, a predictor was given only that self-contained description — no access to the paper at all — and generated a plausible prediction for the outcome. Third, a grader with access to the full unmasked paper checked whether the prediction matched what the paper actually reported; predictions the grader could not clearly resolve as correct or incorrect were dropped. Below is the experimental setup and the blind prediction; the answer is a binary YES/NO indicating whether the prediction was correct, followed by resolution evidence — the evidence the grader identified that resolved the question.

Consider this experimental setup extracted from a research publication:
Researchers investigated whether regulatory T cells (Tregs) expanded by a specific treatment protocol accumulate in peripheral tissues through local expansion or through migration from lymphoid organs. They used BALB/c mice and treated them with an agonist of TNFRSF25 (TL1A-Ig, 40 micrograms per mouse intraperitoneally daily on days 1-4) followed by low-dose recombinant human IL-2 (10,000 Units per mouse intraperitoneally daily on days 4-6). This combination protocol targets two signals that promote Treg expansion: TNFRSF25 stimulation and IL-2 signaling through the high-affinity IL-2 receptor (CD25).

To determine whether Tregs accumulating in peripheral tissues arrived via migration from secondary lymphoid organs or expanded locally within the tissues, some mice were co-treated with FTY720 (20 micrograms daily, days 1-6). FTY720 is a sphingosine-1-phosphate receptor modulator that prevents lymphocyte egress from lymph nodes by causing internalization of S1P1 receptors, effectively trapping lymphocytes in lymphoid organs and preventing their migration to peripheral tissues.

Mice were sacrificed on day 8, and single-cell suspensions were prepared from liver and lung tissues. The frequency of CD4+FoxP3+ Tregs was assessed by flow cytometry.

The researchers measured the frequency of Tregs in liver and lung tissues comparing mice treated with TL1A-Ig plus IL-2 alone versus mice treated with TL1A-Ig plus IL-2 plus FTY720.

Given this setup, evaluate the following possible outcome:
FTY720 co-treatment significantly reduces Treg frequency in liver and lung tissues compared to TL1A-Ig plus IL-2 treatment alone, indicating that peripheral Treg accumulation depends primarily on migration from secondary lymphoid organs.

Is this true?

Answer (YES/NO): NO